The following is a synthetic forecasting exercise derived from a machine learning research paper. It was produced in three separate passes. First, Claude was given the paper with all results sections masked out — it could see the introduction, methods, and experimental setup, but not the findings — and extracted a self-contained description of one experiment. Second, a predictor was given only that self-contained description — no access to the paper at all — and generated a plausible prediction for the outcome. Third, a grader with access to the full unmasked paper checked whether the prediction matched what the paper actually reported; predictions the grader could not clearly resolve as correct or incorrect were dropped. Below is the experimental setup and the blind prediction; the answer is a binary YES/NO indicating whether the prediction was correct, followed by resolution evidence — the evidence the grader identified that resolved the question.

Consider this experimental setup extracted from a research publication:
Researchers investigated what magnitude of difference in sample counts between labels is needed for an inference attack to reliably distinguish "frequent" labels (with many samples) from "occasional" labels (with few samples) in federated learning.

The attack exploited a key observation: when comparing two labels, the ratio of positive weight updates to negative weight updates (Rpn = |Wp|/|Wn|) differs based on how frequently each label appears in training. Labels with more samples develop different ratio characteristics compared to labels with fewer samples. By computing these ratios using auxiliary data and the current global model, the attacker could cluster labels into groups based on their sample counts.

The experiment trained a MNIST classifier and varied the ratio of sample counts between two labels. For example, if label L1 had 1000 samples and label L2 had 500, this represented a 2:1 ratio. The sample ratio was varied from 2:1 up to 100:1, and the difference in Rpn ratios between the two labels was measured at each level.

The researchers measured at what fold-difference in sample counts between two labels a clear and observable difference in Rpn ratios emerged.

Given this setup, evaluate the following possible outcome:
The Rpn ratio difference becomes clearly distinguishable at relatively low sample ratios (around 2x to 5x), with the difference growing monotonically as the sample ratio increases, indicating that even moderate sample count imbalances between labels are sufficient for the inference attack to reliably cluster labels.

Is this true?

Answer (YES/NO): NO